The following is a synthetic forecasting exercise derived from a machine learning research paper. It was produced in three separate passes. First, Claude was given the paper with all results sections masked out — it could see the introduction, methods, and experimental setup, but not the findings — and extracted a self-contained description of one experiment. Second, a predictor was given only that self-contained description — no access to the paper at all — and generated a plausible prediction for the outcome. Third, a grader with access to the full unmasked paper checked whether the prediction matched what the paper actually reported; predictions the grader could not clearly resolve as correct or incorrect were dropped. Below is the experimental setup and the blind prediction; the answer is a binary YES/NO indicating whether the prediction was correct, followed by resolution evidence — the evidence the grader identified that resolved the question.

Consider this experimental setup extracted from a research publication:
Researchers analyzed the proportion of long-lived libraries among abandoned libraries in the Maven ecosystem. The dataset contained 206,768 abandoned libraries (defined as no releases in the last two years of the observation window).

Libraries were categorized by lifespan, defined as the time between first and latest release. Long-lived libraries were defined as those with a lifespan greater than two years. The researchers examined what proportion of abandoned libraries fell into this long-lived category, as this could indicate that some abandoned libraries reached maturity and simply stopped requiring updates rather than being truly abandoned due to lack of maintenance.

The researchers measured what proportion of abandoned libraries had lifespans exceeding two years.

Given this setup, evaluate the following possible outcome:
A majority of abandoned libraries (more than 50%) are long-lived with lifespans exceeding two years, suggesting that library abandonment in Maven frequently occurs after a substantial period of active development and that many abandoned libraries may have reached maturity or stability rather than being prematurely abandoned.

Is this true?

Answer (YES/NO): NO